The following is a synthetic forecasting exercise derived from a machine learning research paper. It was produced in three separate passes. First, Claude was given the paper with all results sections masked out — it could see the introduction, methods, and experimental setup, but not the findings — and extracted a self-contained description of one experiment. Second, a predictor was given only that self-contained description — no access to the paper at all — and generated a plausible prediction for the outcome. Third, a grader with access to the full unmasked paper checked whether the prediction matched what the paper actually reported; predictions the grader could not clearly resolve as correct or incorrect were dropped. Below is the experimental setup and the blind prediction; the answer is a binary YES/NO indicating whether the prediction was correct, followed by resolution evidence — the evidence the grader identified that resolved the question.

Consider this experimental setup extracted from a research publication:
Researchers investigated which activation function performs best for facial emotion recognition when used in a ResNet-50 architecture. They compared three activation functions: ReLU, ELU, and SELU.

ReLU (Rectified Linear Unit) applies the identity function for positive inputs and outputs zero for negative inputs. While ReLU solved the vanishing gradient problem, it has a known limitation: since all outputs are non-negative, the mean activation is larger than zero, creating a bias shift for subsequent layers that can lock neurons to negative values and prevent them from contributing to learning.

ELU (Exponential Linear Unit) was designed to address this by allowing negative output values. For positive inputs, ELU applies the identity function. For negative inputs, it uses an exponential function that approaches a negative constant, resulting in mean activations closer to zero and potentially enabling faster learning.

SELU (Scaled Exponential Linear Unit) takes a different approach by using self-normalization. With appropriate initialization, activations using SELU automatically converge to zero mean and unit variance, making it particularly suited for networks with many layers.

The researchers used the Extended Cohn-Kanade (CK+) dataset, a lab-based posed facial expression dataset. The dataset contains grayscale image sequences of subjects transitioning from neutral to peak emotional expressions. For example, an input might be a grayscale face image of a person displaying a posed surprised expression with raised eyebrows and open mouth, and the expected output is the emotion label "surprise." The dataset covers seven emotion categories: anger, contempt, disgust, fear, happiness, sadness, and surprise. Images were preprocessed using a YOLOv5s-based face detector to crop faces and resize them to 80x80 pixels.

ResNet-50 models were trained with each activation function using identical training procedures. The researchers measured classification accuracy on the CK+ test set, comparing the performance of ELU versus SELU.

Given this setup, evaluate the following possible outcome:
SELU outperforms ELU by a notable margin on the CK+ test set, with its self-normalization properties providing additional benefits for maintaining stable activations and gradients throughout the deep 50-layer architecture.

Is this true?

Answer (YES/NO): NO